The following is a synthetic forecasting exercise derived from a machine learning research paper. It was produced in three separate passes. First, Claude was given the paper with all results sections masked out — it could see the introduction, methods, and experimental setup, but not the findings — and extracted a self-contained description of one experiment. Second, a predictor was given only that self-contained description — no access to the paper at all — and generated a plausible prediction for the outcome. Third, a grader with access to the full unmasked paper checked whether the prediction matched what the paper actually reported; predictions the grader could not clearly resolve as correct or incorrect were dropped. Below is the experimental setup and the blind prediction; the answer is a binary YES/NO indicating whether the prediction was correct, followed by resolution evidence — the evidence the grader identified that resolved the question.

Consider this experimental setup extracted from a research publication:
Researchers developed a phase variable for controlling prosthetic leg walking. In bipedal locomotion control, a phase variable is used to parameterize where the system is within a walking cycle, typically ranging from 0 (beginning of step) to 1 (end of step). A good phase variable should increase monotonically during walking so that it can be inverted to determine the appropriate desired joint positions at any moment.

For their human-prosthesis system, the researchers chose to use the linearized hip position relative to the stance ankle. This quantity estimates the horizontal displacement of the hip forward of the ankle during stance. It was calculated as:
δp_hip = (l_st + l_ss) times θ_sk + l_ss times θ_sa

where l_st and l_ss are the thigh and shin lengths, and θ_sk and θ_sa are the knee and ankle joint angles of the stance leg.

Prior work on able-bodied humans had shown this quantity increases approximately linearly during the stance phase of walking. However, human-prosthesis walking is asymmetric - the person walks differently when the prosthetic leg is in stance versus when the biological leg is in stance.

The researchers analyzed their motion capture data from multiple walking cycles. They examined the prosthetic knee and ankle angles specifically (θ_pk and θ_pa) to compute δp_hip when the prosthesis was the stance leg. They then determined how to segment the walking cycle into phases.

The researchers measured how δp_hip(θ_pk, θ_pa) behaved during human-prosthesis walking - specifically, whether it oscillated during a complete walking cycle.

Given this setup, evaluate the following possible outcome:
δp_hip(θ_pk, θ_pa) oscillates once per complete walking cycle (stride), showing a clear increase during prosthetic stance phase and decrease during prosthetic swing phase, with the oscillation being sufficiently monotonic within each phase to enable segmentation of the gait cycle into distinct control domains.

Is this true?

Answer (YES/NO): YES